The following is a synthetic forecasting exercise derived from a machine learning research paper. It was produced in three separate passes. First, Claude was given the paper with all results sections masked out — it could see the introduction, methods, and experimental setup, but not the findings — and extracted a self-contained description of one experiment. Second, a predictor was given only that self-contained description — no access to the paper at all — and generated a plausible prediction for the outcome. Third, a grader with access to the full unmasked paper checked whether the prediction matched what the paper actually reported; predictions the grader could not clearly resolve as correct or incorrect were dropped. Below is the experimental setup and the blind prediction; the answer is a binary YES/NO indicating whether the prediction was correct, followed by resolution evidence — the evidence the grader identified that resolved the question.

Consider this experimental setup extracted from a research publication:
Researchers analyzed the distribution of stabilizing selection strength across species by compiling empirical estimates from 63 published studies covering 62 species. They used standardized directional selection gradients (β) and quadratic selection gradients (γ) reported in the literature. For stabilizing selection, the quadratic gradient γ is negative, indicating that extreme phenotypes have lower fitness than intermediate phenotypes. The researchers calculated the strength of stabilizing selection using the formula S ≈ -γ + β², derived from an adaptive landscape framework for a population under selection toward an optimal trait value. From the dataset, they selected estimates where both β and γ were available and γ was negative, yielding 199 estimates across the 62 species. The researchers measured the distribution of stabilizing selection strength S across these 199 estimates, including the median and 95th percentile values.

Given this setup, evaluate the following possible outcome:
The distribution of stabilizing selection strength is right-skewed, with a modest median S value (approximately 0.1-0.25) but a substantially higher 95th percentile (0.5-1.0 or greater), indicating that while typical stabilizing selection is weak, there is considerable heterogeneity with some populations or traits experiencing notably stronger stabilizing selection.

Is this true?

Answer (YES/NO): YES